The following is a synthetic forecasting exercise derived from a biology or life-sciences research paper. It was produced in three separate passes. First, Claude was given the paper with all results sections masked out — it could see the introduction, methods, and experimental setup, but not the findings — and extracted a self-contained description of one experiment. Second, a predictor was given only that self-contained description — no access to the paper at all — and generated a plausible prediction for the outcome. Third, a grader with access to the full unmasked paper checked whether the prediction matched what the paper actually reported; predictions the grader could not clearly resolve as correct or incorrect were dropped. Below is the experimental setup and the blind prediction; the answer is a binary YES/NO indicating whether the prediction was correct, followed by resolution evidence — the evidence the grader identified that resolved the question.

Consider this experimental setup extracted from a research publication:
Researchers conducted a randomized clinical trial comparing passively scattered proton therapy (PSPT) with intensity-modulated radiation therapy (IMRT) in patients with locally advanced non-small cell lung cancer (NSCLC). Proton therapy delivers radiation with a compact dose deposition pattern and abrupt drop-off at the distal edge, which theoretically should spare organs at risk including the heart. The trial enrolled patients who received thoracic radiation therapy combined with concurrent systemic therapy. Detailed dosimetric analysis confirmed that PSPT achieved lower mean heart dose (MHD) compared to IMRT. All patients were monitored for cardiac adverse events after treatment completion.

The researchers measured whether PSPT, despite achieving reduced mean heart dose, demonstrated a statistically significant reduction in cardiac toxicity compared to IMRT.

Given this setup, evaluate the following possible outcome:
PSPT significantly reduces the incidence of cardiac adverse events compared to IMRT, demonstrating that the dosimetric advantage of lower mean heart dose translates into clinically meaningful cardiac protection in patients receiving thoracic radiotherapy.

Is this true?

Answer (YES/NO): NO